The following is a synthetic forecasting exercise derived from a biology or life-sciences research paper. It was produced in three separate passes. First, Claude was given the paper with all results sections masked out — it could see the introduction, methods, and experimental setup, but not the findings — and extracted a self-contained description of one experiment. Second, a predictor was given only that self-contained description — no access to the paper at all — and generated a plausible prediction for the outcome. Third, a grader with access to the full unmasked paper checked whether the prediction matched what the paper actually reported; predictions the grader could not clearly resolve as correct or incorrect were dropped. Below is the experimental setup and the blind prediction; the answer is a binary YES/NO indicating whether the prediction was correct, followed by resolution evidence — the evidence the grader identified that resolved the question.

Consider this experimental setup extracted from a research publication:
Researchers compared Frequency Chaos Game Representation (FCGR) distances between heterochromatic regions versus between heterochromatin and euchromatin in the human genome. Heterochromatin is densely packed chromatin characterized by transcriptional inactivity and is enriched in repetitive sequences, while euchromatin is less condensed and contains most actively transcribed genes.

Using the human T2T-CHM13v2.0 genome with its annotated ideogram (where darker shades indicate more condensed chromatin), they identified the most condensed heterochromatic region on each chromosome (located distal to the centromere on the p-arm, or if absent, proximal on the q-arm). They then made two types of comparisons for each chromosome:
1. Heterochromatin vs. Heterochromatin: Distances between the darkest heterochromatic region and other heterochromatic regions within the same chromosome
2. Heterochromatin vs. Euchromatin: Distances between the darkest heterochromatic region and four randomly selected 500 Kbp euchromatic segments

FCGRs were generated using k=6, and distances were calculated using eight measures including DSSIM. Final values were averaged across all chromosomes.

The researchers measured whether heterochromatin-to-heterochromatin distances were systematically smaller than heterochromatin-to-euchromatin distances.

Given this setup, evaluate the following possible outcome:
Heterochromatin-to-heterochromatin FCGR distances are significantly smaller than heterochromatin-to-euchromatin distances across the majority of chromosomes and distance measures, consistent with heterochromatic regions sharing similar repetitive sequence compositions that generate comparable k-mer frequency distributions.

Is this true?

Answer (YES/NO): YES